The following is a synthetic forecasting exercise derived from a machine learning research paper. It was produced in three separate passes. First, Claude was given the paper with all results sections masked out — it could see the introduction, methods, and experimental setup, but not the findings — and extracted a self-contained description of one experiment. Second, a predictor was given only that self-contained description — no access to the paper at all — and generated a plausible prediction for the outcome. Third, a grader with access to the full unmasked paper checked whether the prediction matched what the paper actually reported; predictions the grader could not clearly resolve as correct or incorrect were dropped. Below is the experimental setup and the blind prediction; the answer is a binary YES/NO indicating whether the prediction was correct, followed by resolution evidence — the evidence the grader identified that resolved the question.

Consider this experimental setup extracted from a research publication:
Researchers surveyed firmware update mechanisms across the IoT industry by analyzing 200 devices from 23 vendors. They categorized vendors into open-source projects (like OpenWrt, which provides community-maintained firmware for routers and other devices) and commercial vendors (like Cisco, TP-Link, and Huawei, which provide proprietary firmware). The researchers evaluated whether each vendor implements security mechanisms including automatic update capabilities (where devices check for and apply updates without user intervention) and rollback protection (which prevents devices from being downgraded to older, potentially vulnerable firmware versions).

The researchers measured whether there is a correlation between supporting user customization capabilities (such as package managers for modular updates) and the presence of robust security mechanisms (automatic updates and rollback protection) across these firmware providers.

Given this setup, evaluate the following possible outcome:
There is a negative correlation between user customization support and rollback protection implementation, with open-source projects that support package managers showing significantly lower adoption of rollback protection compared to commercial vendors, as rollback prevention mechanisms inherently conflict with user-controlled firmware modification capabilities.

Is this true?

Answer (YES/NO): YES